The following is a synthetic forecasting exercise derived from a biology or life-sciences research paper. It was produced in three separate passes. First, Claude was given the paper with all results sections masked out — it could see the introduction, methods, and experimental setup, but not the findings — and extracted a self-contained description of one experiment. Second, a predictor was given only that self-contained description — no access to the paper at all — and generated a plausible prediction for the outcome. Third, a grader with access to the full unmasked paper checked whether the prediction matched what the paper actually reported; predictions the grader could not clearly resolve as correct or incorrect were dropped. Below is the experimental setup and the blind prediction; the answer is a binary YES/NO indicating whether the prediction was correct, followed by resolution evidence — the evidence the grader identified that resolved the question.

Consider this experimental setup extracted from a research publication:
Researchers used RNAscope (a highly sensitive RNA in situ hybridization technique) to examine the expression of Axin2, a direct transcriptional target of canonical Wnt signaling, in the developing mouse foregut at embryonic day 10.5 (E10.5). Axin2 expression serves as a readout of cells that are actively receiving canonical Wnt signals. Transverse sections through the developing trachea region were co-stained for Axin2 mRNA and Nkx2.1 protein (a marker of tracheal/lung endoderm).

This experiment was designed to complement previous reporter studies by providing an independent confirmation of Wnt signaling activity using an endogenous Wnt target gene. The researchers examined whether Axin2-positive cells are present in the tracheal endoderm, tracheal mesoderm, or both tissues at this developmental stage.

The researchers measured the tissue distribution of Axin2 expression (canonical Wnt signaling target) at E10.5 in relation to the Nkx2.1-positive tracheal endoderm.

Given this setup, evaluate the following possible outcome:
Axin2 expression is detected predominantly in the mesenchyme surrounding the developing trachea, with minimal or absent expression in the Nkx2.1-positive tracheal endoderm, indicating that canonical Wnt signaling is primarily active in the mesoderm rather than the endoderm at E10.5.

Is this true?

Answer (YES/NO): YES